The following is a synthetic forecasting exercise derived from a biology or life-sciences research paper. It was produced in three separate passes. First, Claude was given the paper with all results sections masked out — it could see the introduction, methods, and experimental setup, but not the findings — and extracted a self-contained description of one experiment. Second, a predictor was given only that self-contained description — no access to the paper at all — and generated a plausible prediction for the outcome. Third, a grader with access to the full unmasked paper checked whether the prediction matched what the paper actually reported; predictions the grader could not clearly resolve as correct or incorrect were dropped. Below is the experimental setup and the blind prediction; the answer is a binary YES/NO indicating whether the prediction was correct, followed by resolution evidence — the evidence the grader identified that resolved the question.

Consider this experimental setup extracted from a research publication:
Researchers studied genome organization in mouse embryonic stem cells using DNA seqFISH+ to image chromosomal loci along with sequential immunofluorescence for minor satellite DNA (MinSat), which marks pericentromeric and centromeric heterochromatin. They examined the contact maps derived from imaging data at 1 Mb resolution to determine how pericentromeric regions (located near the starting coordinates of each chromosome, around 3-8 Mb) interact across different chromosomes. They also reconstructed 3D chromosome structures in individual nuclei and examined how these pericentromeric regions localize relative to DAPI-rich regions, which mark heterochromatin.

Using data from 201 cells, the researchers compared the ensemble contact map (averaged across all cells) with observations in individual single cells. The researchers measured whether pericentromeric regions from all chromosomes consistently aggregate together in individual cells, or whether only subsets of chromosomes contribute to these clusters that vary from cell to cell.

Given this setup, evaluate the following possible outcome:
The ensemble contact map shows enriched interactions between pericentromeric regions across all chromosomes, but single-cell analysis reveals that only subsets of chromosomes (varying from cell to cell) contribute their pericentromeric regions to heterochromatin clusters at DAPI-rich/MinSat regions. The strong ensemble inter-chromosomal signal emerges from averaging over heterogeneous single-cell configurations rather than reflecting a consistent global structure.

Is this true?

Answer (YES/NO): YES